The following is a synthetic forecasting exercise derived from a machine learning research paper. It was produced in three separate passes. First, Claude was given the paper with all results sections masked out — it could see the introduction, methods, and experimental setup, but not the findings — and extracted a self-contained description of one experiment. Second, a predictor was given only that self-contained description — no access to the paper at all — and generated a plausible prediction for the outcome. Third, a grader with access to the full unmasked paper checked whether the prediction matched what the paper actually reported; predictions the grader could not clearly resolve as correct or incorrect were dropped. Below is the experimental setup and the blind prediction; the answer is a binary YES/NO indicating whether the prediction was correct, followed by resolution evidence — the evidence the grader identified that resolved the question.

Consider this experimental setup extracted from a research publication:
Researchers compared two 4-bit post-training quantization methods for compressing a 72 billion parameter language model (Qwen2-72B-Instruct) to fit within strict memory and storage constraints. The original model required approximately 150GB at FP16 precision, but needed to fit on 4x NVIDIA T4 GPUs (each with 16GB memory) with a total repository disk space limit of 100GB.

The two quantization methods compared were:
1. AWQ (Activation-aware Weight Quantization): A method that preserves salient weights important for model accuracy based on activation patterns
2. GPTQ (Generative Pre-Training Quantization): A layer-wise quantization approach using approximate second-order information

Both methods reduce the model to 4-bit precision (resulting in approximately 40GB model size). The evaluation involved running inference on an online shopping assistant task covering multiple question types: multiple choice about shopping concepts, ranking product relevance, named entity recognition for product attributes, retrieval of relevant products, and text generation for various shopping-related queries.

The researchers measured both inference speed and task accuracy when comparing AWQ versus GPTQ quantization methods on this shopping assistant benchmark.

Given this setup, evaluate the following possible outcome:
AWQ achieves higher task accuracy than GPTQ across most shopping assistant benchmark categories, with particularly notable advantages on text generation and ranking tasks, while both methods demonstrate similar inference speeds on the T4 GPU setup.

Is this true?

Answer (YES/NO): NO